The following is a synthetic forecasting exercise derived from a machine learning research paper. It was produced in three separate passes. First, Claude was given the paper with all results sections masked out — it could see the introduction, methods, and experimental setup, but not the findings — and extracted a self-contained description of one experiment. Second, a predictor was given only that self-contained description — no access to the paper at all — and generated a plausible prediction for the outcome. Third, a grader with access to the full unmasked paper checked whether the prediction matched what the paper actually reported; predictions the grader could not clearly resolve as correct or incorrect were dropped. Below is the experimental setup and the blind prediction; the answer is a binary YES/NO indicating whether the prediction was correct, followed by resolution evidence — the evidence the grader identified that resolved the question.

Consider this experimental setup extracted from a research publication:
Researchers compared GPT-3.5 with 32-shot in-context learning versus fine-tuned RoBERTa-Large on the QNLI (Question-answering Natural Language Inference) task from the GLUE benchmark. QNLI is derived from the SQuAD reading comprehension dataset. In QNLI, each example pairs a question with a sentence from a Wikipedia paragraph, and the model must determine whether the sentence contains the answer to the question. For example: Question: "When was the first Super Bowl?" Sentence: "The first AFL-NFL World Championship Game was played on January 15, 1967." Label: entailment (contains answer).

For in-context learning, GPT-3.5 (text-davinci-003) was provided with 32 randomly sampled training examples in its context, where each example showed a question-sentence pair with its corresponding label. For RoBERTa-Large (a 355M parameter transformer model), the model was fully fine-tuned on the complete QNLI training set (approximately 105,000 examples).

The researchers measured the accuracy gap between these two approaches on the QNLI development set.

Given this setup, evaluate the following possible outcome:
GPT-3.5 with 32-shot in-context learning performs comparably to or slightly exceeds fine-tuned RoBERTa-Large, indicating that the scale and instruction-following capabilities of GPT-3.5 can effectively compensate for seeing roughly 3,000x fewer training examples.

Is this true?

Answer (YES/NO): NO